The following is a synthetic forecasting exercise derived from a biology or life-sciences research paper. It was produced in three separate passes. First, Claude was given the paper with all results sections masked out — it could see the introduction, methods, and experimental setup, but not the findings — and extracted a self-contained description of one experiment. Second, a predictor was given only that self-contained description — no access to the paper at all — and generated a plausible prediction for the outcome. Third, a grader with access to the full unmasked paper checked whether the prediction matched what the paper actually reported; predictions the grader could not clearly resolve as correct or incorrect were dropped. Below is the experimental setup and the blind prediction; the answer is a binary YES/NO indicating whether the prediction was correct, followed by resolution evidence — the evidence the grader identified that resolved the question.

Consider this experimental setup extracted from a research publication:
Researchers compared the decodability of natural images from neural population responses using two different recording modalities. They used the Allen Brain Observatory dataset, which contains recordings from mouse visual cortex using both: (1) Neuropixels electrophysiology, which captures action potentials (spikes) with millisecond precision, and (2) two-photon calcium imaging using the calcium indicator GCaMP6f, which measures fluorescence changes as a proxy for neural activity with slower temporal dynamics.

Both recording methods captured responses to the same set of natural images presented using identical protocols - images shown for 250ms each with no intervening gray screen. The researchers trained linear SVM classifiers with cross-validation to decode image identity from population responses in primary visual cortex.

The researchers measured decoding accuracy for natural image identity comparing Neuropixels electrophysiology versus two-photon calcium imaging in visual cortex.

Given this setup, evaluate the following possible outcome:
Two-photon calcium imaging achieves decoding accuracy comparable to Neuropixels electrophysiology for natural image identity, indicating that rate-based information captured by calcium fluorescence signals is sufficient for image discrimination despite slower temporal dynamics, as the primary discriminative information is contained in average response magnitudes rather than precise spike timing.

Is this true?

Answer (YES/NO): NO